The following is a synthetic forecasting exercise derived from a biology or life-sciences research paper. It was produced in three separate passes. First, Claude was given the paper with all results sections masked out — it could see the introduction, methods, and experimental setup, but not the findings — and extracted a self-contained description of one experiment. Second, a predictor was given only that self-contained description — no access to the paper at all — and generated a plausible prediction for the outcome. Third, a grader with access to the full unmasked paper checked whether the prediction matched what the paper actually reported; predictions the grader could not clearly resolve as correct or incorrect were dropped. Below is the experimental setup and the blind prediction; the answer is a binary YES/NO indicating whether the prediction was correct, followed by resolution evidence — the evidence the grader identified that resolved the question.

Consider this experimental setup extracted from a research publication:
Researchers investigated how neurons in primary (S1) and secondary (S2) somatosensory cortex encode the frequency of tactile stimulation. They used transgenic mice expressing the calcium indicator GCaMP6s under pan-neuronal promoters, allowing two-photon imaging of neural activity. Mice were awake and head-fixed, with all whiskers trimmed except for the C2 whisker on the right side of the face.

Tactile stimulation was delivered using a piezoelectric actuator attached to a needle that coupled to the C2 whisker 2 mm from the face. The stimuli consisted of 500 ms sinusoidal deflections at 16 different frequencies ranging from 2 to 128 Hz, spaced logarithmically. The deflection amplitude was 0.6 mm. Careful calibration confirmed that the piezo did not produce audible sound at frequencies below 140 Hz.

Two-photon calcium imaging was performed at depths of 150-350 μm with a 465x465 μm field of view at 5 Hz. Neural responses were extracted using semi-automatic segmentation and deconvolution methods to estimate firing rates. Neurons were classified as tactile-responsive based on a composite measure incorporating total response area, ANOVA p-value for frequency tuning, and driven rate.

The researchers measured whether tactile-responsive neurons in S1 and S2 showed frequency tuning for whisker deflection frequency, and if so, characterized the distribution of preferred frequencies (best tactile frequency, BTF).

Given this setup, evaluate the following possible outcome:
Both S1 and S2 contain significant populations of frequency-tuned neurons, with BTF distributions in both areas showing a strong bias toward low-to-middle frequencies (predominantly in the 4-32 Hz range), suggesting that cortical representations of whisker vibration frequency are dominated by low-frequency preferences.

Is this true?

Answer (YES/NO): NO